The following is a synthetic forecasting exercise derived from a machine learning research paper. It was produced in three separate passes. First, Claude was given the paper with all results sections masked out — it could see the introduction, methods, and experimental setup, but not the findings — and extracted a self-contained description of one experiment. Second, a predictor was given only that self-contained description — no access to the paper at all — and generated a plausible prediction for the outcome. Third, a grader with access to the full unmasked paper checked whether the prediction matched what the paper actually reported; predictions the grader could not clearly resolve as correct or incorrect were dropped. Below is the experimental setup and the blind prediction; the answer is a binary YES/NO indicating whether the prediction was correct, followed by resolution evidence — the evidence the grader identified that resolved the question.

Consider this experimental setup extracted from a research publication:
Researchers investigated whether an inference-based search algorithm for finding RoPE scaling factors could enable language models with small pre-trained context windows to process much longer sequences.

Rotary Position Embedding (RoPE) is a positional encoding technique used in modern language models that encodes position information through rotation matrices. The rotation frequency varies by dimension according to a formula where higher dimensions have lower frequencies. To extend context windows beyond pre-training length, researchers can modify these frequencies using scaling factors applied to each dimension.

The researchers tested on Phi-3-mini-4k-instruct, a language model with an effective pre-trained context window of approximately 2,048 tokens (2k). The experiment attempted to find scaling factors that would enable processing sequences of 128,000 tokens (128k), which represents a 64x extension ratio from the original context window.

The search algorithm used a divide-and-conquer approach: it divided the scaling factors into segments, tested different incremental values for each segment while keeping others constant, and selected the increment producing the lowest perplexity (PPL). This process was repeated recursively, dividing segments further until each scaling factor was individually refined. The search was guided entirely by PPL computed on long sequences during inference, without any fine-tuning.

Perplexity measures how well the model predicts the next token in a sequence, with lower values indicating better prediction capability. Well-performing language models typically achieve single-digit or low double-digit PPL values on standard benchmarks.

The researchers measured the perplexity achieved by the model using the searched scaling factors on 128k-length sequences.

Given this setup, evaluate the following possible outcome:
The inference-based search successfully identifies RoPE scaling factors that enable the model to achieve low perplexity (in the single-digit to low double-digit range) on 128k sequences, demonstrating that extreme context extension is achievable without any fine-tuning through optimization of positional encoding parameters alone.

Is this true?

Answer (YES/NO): NO